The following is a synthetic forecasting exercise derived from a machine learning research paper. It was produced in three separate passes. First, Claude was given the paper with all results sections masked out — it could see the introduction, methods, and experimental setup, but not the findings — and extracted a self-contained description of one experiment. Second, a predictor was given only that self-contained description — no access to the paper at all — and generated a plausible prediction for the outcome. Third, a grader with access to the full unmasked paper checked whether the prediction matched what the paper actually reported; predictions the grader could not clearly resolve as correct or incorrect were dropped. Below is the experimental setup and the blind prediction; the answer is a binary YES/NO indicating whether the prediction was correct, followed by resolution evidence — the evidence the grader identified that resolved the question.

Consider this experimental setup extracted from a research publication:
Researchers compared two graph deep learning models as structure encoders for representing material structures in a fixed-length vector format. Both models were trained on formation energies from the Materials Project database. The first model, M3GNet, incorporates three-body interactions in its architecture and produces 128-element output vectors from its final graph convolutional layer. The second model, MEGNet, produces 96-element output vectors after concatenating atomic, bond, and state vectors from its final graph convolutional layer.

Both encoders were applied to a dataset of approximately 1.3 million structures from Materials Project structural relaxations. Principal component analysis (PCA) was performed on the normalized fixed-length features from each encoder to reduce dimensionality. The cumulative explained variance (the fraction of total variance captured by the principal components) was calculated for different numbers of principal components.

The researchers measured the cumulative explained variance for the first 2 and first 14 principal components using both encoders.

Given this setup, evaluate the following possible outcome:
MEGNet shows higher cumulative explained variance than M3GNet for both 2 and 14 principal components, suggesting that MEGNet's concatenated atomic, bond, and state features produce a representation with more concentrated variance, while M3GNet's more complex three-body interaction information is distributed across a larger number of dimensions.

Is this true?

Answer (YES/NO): NO